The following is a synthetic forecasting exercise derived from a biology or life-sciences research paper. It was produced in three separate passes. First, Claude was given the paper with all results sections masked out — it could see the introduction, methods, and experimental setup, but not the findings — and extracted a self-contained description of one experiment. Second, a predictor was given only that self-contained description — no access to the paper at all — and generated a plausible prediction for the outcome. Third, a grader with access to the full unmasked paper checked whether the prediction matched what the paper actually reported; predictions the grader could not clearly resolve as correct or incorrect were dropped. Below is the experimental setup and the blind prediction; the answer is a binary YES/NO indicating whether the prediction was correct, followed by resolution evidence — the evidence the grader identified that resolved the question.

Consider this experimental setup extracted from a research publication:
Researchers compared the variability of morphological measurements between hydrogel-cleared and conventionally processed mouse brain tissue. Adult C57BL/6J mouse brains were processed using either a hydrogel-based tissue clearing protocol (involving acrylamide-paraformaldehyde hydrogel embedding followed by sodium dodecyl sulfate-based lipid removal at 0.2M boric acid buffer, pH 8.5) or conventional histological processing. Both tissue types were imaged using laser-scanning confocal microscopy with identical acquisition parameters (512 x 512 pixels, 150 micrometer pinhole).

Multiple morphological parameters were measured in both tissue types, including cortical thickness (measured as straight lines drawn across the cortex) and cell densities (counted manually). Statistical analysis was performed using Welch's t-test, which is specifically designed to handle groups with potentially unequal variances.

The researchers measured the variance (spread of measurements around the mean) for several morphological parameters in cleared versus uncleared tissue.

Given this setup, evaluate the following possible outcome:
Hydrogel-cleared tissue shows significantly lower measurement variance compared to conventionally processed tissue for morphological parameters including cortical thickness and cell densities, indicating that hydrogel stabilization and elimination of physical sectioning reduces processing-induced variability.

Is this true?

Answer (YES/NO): NO